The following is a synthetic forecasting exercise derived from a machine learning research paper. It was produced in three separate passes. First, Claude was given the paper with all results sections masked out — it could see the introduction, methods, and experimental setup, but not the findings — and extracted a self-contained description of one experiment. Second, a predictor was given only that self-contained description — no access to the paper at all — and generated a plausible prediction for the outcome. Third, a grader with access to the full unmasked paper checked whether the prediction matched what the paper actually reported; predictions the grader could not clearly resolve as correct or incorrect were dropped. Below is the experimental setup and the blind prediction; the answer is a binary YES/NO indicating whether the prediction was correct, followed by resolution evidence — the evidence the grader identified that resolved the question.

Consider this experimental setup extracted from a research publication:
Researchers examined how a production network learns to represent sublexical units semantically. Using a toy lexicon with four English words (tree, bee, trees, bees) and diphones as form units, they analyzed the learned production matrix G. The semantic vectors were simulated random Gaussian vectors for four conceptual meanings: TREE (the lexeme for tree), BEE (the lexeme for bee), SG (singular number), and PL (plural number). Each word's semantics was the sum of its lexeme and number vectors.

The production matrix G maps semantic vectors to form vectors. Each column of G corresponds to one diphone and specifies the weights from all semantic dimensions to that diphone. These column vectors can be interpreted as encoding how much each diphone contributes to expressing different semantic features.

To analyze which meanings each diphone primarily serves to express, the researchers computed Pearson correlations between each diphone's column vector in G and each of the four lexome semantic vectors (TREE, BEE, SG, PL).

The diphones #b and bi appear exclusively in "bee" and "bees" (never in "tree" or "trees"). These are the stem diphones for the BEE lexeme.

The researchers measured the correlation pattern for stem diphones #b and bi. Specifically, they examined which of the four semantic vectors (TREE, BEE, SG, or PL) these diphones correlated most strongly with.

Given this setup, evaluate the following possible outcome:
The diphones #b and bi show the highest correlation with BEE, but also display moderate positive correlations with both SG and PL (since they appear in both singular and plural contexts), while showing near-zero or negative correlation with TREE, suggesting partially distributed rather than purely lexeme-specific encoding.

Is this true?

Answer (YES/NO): NO